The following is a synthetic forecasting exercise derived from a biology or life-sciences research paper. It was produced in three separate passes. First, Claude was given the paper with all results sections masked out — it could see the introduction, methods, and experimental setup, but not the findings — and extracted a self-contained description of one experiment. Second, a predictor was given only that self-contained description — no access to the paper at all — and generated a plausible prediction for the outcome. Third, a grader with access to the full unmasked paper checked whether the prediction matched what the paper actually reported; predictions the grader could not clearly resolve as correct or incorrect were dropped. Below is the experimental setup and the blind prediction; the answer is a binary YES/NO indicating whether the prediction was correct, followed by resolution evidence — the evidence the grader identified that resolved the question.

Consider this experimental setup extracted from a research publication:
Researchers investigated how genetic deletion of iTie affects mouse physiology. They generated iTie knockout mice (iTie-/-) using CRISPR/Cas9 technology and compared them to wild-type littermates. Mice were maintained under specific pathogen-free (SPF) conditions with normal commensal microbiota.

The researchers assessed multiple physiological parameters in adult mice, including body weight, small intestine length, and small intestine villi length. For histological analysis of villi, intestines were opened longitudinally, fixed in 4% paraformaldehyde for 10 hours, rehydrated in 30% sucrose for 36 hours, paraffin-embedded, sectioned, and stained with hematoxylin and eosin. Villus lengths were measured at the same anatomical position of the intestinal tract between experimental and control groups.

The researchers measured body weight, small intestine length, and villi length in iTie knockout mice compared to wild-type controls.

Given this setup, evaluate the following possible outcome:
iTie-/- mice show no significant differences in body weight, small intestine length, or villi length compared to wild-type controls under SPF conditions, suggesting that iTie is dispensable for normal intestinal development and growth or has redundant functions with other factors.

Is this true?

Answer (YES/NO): NO